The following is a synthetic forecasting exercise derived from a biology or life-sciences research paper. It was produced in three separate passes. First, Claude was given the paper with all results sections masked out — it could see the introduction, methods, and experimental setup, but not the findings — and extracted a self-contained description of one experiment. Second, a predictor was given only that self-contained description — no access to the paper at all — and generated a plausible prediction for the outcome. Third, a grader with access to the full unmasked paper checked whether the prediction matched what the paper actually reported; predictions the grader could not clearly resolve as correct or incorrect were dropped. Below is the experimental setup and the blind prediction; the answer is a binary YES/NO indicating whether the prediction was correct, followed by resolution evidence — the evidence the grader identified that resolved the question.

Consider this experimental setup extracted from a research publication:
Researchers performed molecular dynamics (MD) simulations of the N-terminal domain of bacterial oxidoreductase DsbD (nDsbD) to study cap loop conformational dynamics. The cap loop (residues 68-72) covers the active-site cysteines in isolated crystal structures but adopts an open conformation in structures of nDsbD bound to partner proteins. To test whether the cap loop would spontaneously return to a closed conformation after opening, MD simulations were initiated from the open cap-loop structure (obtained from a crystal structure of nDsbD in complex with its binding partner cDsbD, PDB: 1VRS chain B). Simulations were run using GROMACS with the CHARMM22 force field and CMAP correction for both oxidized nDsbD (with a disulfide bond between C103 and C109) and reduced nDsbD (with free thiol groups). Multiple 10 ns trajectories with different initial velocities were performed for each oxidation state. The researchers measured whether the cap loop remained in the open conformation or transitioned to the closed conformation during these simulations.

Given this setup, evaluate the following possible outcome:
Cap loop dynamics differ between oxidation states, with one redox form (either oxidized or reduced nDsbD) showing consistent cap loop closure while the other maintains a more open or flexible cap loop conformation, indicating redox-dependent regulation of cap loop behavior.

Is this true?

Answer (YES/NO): YES